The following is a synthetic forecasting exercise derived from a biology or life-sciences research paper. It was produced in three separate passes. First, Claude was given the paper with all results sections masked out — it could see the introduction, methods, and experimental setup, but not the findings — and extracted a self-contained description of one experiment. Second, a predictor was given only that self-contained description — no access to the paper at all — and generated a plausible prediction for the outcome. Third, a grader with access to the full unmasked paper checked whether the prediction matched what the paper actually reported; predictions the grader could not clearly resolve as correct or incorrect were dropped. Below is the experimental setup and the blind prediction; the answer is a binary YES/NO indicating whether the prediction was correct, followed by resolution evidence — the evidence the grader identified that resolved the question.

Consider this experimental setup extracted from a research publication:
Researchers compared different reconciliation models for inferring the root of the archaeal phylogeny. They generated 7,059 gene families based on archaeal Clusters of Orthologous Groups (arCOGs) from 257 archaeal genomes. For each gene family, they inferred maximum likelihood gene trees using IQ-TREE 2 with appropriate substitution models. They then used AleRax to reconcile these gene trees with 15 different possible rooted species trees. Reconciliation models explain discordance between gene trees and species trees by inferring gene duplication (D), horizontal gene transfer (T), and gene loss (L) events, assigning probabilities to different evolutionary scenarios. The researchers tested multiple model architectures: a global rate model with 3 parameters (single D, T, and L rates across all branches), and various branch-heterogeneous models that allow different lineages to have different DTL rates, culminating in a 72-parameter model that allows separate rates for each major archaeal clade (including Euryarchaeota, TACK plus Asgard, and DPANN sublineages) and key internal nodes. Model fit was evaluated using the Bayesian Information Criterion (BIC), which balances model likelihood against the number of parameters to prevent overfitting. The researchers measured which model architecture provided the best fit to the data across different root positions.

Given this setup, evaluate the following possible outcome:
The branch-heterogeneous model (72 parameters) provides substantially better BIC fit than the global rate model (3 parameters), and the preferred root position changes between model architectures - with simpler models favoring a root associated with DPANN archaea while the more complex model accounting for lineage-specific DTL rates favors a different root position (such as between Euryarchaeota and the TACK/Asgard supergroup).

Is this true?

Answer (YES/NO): YES